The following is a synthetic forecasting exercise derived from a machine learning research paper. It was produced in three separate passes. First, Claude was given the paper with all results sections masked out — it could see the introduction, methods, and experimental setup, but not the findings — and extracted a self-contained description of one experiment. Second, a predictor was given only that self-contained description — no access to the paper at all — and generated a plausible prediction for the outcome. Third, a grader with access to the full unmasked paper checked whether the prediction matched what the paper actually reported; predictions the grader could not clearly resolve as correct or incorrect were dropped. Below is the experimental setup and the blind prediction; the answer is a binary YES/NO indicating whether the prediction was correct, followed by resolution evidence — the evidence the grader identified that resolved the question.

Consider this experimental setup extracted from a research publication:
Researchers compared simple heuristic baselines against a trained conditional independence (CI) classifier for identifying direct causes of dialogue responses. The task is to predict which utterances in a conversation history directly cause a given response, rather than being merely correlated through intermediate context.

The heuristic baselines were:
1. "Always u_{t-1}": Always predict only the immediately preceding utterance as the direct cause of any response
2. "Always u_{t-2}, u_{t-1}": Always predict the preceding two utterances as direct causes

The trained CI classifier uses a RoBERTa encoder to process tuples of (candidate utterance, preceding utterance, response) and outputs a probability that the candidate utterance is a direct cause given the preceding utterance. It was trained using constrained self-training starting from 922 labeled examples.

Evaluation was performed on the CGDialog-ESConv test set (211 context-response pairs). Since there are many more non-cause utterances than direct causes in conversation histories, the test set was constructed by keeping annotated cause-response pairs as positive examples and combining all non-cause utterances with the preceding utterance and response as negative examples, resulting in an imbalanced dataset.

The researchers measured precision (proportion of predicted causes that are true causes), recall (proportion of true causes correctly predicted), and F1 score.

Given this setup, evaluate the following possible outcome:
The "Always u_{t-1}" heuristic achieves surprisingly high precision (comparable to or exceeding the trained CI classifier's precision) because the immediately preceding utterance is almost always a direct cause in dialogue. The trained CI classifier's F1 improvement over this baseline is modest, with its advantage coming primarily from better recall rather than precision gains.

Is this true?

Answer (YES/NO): NO